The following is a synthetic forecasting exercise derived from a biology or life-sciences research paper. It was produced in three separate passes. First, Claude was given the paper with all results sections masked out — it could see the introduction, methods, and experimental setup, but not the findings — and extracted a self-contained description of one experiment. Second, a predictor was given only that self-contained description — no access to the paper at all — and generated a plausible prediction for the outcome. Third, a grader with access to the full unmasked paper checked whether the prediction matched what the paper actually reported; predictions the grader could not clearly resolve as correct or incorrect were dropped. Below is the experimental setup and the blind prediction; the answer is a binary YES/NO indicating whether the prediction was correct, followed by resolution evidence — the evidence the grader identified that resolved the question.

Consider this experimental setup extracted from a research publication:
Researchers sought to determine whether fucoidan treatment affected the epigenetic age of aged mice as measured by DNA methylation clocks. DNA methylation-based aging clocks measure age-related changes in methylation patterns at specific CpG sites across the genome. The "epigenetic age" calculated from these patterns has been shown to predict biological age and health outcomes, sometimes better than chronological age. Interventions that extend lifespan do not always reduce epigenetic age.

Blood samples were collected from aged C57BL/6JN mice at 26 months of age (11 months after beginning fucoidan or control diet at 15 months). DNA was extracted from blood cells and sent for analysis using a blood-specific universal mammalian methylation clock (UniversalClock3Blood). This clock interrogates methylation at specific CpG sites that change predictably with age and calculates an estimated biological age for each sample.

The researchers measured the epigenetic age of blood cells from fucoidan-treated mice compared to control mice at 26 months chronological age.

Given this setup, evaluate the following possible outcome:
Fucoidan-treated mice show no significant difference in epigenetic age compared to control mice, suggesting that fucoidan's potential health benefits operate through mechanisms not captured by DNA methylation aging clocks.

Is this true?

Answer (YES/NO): NO